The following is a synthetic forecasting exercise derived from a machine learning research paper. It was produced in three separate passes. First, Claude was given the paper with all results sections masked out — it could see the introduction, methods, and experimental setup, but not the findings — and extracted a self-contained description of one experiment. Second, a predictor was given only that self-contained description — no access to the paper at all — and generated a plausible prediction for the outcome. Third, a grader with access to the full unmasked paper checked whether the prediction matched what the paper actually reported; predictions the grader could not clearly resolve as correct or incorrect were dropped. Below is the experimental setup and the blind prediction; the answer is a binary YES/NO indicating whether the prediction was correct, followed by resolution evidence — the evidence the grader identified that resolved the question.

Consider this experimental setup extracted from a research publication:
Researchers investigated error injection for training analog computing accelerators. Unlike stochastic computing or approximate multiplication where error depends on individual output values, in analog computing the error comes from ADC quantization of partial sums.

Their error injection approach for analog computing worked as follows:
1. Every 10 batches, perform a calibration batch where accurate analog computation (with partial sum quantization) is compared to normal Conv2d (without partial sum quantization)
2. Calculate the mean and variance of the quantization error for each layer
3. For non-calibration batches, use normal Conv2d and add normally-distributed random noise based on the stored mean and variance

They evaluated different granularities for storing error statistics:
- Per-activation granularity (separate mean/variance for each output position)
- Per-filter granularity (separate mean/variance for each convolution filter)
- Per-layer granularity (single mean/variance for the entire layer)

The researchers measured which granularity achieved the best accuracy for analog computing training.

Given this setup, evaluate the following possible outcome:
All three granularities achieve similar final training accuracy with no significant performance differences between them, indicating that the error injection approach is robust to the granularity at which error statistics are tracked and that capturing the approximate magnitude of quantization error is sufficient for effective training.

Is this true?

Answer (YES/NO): NO